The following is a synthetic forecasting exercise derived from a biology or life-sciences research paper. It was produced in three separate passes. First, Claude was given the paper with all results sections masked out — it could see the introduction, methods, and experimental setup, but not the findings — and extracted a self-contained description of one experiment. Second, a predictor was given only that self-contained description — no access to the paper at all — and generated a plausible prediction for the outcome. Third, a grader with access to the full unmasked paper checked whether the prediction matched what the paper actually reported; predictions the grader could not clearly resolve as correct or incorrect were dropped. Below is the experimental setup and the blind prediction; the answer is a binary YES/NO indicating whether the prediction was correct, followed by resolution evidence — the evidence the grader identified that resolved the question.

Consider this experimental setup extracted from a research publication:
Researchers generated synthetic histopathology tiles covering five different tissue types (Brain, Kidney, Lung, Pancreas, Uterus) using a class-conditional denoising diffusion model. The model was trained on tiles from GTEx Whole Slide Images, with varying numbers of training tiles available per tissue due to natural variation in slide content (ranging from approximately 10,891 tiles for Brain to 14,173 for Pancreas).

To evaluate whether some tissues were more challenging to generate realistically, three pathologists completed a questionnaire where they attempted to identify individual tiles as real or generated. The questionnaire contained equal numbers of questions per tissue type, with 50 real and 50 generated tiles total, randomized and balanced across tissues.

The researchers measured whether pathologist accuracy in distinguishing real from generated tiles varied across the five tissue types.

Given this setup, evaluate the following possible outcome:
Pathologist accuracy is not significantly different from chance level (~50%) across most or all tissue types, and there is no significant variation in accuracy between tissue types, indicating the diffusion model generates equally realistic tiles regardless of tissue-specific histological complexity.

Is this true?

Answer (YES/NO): NO